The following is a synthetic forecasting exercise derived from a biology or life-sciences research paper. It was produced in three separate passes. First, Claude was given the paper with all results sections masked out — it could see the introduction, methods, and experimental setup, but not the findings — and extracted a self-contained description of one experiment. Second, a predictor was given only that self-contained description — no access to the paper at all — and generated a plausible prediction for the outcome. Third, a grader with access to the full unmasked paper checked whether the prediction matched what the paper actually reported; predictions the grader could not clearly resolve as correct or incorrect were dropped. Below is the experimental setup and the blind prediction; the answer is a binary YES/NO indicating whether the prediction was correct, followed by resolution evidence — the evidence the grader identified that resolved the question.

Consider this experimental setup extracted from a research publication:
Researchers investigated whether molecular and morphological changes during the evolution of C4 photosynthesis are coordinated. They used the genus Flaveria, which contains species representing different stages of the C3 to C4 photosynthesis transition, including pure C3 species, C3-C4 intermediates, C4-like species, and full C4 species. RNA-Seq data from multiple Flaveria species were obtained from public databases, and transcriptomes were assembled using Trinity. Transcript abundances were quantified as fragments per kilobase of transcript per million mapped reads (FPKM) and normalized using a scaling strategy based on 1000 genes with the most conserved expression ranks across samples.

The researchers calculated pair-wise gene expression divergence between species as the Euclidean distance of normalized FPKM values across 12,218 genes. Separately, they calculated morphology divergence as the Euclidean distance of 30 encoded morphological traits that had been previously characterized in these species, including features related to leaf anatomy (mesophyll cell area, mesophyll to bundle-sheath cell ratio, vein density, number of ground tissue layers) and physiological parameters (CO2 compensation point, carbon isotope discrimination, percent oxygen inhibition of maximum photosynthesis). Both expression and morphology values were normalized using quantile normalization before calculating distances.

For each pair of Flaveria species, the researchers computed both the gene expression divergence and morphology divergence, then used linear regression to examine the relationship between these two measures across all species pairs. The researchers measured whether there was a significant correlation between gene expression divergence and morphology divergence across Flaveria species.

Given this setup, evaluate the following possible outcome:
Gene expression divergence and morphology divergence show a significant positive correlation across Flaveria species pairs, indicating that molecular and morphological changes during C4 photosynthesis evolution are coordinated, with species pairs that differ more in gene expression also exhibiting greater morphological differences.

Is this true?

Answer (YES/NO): YES